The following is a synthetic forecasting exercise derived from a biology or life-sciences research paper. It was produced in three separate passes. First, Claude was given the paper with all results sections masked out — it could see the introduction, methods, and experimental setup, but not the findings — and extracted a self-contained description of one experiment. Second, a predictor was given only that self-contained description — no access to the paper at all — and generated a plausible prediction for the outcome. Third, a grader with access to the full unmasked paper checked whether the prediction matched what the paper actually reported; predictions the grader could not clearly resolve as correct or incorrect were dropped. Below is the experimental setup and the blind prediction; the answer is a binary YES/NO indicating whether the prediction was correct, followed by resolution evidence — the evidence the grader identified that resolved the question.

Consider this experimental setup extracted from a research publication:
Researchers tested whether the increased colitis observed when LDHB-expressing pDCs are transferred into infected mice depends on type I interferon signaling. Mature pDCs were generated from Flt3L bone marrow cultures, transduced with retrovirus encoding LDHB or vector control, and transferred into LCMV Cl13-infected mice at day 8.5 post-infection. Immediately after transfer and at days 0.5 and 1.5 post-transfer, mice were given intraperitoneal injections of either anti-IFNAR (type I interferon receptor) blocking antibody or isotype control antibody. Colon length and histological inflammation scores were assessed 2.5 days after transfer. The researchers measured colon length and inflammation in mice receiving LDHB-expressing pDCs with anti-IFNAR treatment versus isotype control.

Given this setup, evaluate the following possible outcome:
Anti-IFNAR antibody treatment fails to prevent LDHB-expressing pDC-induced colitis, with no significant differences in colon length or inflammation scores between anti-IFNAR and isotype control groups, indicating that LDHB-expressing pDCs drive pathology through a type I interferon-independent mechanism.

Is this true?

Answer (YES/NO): NO